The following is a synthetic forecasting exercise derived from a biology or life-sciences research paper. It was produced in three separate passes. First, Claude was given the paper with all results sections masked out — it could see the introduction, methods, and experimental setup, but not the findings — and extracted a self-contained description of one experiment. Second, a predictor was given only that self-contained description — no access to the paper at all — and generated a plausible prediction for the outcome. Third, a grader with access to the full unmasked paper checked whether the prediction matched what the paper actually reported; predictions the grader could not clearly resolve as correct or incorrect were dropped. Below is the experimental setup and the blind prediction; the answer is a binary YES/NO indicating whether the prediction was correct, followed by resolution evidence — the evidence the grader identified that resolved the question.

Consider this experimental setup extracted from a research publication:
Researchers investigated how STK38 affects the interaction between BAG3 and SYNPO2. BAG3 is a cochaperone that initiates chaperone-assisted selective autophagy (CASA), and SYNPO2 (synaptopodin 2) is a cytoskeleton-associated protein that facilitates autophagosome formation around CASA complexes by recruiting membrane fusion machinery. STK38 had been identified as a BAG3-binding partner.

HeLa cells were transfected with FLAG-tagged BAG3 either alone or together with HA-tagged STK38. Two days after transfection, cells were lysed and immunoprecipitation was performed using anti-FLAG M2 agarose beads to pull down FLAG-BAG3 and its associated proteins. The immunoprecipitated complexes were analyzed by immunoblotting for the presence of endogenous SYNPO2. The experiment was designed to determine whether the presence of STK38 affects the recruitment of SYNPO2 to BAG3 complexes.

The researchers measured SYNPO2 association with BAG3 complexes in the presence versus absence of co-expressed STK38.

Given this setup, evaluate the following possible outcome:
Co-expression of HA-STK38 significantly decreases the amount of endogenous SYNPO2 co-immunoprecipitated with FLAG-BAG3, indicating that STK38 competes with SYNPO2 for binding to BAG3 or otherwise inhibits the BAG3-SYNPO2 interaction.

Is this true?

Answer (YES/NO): YES